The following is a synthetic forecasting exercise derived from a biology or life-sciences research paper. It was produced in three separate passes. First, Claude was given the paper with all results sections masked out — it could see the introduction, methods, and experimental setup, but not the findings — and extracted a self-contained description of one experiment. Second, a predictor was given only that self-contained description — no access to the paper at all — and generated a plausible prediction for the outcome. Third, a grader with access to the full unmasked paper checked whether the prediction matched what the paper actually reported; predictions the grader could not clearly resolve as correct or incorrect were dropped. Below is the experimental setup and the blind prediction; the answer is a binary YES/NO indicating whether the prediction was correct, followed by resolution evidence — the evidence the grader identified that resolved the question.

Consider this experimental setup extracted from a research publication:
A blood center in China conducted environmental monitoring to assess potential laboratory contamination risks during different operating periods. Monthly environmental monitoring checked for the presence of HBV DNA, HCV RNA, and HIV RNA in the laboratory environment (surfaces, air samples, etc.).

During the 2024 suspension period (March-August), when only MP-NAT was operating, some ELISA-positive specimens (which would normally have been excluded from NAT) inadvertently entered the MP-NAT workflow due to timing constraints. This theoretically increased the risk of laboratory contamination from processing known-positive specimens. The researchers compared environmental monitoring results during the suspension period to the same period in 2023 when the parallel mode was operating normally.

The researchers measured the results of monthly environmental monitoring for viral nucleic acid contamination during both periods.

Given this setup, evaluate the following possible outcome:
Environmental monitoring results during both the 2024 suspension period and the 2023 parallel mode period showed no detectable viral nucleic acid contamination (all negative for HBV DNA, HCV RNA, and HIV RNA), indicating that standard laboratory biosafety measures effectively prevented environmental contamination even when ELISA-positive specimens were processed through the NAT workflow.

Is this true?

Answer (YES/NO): YES